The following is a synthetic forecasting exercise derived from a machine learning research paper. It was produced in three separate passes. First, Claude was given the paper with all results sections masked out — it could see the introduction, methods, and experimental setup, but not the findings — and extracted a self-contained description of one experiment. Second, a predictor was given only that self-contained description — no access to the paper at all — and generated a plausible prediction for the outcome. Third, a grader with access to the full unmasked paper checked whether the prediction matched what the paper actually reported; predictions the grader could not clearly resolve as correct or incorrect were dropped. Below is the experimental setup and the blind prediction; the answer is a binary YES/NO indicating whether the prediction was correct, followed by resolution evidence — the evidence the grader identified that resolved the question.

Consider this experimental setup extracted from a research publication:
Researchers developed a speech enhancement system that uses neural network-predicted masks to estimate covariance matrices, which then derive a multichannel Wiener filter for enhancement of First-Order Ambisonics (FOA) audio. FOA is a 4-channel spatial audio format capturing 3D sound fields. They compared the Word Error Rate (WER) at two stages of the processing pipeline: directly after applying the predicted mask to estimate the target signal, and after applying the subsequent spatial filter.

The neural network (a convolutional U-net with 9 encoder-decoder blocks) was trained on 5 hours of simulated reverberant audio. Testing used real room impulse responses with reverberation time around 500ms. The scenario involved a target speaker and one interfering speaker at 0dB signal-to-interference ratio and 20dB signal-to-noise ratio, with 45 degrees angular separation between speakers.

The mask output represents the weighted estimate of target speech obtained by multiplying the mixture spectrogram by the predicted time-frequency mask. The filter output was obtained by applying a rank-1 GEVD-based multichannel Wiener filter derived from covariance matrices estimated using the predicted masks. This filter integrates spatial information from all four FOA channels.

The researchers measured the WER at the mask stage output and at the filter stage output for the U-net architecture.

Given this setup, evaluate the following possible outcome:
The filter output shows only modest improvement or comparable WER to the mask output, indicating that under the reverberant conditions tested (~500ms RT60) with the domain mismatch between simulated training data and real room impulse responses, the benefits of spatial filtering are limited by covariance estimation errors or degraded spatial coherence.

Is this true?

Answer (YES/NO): NO